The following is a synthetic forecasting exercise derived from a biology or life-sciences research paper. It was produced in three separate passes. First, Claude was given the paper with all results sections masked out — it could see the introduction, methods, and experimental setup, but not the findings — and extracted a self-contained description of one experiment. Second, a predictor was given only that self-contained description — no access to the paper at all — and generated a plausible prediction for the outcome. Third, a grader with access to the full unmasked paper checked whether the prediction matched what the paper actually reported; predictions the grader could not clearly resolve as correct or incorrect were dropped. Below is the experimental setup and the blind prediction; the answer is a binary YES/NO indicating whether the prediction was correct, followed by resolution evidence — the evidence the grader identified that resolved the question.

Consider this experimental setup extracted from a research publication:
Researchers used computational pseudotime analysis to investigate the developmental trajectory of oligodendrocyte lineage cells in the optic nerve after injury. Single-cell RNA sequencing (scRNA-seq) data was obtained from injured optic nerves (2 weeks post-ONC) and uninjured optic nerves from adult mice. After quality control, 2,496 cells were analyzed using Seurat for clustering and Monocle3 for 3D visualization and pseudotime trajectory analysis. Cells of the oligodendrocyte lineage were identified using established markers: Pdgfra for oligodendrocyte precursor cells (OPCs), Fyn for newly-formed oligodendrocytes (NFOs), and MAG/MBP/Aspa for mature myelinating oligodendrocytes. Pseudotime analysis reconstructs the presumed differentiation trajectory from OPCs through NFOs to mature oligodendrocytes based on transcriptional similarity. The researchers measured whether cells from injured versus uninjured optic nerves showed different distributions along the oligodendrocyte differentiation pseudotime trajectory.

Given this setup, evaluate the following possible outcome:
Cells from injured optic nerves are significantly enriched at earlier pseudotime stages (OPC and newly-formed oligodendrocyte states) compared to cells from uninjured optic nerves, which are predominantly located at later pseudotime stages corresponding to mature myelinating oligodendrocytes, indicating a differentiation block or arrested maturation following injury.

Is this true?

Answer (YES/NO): NO